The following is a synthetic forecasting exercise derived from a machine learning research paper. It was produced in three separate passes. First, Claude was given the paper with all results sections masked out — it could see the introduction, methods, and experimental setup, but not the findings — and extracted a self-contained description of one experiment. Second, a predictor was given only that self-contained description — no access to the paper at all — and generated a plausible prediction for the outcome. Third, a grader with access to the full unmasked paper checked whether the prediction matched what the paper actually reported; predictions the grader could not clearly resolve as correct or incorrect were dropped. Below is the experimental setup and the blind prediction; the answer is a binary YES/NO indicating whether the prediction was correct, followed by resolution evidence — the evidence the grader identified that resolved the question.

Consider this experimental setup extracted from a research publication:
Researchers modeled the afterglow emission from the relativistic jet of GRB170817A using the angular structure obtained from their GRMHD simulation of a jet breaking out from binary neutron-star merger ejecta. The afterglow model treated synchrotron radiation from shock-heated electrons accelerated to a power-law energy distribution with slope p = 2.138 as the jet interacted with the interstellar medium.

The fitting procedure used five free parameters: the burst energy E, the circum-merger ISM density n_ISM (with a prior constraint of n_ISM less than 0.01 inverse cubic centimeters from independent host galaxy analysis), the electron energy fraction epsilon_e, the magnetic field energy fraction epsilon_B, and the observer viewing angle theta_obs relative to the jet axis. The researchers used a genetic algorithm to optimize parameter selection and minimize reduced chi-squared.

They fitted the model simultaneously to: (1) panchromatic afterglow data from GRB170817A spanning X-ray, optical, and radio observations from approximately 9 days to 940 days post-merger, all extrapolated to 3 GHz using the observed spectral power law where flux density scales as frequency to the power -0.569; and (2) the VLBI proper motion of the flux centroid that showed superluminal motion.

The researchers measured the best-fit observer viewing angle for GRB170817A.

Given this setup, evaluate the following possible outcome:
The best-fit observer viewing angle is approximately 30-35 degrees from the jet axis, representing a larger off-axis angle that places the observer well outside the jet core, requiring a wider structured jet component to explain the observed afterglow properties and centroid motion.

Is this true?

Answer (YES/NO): YES